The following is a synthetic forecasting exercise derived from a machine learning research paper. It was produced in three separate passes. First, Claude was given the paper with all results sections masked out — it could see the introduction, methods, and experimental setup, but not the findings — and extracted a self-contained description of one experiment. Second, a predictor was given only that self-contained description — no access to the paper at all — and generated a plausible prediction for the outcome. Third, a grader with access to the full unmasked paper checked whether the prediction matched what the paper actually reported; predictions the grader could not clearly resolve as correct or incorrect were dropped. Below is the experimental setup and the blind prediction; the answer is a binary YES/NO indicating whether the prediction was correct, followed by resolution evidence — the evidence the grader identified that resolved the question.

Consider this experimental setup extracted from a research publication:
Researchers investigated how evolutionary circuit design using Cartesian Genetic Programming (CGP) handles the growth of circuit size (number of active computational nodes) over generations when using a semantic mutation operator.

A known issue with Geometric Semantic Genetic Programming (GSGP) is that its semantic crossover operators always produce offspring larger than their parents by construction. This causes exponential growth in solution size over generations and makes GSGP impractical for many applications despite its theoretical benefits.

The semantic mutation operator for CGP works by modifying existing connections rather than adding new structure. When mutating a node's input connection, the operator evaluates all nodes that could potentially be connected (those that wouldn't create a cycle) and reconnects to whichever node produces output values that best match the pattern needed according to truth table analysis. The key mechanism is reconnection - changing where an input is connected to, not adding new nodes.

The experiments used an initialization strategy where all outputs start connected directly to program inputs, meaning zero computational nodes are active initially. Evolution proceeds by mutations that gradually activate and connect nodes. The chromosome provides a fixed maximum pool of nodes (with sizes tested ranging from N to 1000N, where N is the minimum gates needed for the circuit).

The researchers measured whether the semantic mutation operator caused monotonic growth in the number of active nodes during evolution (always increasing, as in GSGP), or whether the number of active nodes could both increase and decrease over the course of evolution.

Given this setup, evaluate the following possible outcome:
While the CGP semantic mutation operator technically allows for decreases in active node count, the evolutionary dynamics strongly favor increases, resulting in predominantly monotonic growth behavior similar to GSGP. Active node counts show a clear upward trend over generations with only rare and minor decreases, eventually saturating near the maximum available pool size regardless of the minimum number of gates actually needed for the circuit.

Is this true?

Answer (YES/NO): NO